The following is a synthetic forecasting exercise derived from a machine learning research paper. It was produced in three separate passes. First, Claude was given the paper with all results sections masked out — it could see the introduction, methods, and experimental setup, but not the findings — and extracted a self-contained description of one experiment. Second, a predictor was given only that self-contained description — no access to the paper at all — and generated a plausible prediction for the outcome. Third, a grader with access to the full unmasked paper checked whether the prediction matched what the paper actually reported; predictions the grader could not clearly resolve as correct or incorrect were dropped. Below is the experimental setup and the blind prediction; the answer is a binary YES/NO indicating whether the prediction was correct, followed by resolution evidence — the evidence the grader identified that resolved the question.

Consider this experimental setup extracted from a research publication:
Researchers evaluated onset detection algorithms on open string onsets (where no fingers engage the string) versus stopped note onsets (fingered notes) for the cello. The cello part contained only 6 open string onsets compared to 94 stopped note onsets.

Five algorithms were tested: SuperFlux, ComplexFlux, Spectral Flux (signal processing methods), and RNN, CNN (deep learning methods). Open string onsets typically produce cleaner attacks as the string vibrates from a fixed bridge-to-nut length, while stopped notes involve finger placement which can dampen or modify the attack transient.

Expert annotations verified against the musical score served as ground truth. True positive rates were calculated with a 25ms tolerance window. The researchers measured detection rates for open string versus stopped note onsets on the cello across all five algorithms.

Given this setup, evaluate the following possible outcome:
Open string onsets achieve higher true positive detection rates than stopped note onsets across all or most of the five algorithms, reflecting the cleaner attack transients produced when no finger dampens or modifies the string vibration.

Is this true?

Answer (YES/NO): YES